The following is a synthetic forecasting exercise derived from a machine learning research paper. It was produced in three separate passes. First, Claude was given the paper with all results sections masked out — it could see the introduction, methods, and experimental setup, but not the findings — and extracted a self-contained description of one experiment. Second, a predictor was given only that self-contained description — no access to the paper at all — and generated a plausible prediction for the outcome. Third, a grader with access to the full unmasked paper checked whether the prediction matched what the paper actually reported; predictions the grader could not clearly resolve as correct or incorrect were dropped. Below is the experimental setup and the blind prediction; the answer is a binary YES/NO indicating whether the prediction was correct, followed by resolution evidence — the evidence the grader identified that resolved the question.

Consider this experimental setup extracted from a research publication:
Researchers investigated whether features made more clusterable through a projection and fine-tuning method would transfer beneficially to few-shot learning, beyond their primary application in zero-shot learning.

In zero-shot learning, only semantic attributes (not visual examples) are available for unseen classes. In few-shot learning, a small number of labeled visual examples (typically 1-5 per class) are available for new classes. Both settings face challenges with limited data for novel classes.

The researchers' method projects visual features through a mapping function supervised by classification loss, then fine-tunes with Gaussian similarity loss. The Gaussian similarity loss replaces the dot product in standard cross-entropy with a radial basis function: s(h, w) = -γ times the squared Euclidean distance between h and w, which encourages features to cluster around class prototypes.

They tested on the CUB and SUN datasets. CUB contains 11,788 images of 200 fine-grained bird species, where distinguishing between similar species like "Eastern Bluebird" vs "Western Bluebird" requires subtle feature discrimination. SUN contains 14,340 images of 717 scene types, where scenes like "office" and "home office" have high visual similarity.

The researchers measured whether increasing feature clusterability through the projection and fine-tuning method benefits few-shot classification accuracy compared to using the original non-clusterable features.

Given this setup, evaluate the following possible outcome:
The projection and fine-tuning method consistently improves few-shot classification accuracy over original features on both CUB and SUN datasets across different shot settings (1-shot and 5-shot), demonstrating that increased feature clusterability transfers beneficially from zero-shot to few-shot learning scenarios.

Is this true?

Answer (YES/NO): YES